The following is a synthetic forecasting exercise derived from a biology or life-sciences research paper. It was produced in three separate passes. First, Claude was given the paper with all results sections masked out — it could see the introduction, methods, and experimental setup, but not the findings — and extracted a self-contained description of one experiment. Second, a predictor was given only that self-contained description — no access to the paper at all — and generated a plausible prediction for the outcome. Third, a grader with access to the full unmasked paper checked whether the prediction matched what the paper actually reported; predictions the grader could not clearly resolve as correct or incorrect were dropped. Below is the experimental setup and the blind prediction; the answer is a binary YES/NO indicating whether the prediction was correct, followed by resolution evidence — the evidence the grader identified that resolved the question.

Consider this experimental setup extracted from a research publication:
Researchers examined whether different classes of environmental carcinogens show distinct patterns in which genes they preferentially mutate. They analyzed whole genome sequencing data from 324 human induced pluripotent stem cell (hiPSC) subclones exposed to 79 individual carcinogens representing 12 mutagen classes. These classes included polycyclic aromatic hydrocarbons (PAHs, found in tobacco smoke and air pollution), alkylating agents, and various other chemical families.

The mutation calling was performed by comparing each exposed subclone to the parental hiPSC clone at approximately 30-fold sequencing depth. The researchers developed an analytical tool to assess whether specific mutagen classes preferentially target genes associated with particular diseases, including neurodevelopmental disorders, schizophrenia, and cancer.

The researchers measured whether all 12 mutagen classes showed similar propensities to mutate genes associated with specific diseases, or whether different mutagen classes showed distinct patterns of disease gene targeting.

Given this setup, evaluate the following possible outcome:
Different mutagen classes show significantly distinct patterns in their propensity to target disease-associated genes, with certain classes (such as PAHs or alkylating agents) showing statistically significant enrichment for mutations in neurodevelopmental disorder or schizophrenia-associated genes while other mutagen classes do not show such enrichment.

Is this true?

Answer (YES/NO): NO